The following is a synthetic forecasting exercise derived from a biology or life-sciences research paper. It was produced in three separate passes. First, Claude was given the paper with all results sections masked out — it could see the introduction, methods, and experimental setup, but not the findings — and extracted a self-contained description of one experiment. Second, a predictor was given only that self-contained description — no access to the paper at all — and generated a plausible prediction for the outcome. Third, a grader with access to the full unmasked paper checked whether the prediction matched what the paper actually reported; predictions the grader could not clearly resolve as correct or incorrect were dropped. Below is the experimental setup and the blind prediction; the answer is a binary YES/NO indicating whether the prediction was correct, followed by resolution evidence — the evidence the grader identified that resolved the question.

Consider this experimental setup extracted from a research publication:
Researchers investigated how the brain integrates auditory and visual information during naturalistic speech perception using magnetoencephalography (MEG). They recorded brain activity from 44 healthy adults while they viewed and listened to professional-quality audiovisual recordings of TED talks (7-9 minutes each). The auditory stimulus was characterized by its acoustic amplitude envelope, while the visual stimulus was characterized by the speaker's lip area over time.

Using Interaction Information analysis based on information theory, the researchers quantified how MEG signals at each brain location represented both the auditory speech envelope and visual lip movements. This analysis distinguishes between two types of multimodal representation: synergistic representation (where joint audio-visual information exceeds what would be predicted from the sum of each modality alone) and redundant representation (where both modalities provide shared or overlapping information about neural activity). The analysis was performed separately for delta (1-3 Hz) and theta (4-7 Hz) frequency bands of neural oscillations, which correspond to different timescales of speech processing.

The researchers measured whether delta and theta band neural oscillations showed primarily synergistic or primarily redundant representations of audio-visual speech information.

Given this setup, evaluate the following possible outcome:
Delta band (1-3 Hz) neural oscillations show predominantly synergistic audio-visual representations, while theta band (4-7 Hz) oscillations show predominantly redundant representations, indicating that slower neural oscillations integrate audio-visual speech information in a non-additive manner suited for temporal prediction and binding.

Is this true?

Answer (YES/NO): YES